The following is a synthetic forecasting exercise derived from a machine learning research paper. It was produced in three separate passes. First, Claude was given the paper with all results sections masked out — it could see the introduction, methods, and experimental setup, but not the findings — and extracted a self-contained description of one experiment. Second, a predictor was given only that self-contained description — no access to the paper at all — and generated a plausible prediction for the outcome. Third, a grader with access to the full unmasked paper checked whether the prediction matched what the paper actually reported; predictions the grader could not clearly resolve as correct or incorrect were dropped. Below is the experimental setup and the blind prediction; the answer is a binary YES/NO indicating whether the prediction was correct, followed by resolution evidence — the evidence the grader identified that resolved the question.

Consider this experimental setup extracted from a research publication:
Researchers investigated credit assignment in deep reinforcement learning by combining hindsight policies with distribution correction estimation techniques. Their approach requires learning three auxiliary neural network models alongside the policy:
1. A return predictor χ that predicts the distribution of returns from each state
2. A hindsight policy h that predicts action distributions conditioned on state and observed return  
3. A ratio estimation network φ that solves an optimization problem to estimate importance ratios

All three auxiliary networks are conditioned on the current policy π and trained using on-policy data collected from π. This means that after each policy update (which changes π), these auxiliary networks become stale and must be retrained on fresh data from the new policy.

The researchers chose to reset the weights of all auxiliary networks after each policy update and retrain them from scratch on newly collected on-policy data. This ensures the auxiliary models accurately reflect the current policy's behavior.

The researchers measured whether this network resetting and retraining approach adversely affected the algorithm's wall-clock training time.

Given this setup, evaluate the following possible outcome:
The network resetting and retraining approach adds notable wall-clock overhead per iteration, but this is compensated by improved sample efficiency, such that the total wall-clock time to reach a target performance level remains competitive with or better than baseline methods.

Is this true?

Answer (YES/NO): NO